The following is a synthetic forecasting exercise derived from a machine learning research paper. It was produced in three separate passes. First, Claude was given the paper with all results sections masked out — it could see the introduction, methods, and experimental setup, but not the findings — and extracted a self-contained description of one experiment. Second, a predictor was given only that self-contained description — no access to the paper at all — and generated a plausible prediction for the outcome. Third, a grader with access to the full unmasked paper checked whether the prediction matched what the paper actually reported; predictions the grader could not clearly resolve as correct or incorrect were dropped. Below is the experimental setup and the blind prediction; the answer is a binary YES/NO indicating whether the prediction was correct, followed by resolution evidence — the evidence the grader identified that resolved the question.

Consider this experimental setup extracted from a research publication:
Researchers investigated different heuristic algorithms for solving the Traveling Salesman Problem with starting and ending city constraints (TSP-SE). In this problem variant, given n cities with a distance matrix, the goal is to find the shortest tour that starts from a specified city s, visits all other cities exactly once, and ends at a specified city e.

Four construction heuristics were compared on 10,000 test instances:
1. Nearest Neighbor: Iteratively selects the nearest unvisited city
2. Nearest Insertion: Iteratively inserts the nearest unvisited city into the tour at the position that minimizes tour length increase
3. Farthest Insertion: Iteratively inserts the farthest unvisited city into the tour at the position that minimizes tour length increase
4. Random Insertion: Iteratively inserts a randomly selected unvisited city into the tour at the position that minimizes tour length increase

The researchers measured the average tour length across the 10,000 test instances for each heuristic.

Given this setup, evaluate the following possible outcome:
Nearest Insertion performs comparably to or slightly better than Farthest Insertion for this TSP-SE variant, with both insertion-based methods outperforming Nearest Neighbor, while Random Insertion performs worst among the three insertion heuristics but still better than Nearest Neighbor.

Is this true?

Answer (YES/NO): NO